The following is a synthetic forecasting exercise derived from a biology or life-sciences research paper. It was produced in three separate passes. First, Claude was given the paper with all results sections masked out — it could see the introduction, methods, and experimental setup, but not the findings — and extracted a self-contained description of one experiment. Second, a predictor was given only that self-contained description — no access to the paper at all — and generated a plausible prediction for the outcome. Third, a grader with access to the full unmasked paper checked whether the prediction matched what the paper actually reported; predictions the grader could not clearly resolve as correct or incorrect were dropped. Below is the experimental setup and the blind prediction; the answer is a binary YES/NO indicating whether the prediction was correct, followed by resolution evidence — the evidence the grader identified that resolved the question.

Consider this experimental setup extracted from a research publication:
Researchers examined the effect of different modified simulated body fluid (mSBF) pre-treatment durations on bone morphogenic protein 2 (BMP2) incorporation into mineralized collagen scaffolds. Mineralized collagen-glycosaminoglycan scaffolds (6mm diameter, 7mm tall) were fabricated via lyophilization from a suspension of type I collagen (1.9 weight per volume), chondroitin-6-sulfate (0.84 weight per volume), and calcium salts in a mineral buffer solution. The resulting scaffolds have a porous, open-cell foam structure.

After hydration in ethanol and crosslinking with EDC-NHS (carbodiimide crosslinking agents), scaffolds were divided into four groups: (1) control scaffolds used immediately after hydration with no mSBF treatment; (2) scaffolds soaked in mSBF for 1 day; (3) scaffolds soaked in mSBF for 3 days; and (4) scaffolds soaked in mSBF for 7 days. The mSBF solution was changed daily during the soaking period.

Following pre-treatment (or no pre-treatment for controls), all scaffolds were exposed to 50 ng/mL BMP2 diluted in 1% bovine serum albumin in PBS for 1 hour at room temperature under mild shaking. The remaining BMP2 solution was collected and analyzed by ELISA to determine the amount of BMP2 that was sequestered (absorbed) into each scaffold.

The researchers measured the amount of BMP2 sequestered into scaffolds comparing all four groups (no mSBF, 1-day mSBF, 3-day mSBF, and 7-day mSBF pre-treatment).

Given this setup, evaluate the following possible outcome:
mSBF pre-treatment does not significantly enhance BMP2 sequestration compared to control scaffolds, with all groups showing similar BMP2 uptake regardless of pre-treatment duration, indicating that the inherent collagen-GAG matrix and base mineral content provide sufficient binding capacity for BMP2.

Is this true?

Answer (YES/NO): NO